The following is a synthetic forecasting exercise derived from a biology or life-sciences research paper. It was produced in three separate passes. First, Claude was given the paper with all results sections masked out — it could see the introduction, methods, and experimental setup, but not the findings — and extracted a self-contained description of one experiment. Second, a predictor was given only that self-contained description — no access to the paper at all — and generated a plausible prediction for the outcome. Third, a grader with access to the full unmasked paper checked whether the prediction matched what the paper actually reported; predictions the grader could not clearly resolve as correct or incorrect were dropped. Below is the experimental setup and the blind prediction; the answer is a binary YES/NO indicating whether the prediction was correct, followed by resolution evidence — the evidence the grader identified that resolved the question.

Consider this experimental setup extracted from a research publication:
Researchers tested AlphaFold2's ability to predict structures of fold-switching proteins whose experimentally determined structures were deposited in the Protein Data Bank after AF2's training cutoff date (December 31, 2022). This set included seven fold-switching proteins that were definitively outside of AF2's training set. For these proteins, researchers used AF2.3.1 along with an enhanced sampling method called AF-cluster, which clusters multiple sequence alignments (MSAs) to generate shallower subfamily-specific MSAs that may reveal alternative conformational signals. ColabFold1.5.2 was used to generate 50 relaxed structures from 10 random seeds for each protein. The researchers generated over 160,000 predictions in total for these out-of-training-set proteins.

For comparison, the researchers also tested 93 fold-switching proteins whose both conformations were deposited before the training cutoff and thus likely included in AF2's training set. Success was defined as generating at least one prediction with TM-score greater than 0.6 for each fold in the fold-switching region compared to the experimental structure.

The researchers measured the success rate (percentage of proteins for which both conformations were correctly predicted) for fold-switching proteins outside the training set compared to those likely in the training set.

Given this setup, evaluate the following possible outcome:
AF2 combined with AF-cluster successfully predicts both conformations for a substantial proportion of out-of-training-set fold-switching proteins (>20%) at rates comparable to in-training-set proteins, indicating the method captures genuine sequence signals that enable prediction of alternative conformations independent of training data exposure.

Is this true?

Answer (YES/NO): NO